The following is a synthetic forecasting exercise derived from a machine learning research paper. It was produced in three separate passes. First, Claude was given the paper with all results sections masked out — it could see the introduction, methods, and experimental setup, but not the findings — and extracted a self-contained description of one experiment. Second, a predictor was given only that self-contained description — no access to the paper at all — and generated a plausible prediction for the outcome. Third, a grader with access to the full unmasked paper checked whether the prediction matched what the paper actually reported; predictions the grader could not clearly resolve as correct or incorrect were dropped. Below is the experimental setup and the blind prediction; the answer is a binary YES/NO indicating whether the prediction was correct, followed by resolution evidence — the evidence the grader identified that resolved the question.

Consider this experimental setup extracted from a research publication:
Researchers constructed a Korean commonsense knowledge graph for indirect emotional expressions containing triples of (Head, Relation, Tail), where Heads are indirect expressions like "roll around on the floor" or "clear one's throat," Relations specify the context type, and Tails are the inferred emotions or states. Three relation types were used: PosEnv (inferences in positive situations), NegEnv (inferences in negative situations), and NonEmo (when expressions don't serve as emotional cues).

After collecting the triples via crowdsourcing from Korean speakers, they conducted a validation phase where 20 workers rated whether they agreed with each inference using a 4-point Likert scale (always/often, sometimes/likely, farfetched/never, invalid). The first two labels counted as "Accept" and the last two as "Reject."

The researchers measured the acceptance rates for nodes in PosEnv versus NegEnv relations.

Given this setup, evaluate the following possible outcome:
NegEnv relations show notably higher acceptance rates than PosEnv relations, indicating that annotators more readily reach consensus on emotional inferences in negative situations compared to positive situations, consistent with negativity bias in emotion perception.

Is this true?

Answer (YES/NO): NO